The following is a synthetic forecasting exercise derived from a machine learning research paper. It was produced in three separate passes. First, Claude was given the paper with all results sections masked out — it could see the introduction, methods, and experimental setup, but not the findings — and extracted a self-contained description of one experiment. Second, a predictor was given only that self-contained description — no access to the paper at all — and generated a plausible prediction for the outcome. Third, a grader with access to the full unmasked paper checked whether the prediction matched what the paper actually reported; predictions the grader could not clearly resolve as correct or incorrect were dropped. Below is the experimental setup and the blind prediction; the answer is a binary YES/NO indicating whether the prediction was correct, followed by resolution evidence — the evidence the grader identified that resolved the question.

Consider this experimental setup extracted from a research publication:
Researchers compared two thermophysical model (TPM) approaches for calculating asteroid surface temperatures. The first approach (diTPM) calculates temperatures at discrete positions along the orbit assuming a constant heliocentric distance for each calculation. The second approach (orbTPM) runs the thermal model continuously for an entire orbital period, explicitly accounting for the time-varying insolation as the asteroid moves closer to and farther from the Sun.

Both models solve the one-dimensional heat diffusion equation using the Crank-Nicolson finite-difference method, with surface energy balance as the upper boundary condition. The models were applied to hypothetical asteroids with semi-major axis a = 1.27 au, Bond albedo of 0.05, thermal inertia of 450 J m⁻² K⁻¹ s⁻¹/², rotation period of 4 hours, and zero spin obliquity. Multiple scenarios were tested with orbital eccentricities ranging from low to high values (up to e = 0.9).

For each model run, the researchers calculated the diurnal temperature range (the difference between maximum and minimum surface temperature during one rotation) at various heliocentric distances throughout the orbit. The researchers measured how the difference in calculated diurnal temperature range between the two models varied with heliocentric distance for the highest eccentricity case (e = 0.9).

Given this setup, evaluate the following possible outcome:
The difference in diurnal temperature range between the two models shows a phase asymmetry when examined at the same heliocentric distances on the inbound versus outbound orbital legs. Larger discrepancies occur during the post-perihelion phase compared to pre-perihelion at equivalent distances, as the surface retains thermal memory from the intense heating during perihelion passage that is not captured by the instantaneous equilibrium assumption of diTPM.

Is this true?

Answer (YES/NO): YES